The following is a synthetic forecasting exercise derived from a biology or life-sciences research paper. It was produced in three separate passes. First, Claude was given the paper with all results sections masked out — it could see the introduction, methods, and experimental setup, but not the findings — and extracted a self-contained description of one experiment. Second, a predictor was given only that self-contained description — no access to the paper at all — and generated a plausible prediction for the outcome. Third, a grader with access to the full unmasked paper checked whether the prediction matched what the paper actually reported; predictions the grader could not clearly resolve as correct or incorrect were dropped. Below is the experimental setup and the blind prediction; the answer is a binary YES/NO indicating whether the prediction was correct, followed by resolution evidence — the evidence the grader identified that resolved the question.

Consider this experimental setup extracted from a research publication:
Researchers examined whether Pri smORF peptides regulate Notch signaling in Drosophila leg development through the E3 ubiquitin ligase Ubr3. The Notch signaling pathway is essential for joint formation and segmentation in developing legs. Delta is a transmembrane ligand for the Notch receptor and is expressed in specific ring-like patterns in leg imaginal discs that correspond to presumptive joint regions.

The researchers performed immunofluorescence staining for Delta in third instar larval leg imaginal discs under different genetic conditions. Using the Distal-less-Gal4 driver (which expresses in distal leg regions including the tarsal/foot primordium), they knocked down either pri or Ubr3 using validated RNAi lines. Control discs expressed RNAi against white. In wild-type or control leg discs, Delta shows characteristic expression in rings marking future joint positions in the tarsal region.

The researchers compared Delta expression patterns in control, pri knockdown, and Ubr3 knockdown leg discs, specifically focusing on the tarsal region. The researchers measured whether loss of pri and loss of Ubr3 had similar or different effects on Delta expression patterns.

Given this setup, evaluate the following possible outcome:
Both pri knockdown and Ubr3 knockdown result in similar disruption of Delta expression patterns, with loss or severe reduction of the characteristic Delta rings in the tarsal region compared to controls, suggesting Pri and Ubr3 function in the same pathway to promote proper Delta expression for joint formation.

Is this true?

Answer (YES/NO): NO